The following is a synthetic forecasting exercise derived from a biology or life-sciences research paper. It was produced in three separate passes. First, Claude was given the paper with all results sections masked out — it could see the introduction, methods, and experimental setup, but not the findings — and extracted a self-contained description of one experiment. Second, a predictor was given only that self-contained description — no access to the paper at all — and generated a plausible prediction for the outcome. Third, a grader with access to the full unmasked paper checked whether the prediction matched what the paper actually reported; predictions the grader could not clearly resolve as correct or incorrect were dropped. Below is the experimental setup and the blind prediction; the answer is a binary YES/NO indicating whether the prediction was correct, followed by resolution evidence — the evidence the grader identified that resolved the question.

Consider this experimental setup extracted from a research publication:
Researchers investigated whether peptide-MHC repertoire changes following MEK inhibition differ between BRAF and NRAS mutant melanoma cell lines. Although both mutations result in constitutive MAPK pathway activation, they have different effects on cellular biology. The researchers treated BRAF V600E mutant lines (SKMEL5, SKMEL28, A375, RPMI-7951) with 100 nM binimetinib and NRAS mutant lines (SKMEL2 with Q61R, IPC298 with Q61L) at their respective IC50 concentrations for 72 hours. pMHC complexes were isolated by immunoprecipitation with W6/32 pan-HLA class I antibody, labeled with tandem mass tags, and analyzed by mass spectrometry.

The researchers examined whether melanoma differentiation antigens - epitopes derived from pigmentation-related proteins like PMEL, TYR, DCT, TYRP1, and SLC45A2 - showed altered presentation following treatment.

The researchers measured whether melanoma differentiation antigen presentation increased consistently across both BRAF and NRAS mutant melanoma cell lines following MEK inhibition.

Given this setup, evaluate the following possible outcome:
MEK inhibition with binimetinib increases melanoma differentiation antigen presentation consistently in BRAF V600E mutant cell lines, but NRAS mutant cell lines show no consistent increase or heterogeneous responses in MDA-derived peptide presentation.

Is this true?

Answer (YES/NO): NO